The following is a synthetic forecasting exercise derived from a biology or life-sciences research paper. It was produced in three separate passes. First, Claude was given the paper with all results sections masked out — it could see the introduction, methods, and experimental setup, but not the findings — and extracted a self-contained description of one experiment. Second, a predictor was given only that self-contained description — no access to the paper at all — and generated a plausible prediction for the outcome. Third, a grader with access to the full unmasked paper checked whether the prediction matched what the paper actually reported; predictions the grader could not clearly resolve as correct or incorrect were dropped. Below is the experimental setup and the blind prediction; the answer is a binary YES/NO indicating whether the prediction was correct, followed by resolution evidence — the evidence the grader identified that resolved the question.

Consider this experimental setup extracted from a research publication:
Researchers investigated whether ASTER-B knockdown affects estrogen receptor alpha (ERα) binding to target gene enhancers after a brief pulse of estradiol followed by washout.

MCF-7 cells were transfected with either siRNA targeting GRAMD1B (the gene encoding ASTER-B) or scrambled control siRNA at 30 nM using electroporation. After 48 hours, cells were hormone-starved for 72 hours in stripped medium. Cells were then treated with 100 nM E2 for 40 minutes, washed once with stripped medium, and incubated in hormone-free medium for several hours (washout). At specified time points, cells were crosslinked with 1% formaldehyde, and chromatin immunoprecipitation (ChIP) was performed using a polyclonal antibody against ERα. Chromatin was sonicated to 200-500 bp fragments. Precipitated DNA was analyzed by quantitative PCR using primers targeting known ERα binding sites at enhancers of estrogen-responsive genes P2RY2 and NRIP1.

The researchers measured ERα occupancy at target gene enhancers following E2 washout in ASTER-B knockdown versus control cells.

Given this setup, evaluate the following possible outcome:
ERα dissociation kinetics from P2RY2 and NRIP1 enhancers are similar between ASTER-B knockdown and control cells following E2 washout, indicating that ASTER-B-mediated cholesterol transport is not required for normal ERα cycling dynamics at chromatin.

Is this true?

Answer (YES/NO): NO